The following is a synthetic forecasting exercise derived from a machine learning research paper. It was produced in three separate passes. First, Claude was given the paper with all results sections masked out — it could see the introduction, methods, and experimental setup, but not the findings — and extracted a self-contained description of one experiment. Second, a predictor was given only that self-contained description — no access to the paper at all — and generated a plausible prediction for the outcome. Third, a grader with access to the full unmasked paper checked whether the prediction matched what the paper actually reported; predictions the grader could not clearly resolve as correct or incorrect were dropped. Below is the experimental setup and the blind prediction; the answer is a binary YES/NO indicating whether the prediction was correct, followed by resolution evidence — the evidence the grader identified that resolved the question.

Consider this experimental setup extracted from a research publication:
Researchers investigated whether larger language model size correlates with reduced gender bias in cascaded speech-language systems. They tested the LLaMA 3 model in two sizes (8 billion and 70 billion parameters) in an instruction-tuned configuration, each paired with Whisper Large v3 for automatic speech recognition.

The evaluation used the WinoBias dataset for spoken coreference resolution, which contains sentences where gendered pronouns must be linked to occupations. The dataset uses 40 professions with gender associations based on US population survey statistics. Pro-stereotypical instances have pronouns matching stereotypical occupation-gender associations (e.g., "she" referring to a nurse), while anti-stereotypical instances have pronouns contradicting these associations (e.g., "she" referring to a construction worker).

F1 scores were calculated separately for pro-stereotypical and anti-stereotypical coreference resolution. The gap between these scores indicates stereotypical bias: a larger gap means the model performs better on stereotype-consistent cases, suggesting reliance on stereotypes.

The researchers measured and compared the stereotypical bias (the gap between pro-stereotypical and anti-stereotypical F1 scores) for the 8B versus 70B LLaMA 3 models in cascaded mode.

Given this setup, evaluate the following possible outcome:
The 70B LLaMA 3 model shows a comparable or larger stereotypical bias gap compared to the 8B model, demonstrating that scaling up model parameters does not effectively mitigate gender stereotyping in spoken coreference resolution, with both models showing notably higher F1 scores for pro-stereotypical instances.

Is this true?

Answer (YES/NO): NO